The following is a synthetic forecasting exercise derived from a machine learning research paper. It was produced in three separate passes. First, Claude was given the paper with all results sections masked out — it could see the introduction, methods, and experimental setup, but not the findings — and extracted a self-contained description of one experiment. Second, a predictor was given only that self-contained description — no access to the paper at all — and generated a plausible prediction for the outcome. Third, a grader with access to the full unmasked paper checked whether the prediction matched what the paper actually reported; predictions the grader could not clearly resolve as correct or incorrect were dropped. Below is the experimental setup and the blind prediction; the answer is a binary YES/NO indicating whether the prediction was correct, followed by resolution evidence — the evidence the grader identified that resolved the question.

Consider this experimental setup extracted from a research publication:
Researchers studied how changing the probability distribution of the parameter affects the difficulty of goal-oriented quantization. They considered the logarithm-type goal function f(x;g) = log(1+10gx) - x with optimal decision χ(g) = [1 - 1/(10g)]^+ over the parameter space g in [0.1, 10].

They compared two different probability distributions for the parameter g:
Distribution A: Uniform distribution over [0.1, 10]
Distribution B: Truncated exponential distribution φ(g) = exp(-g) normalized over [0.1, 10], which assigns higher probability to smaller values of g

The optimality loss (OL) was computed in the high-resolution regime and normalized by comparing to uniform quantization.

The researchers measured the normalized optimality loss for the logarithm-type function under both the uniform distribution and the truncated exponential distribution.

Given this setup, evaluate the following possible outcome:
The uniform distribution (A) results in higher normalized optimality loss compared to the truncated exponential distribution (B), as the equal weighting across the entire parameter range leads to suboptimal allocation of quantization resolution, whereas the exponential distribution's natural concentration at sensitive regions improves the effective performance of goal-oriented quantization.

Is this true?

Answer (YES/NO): YES